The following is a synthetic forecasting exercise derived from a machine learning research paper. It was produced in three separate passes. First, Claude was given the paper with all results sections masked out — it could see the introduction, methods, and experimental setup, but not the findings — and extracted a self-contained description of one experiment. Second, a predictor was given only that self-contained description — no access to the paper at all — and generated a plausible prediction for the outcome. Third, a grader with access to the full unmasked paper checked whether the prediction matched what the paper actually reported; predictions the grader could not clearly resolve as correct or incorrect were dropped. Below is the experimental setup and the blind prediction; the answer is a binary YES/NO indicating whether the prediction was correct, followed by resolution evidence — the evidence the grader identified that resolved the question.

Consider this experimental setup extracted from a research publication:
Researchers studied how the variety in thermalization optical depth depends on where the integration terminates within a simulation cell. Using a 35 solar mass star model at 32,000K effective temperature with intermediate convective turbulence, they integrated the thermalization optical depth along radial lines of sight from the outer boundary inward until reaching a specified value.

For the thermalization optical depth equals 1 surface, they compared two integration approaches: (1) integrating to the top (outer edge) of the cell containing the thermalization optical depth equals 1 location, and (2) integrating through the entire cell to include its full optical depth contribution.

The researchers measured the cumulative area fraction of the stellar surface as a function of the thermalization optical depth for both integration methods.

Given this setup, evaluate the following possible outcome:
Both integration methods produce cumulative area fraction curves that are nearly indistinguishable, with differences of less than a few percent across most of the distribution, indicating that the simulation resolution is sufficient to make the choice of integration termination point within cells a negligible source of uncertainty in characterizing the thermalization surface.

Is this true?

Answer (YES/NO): NO